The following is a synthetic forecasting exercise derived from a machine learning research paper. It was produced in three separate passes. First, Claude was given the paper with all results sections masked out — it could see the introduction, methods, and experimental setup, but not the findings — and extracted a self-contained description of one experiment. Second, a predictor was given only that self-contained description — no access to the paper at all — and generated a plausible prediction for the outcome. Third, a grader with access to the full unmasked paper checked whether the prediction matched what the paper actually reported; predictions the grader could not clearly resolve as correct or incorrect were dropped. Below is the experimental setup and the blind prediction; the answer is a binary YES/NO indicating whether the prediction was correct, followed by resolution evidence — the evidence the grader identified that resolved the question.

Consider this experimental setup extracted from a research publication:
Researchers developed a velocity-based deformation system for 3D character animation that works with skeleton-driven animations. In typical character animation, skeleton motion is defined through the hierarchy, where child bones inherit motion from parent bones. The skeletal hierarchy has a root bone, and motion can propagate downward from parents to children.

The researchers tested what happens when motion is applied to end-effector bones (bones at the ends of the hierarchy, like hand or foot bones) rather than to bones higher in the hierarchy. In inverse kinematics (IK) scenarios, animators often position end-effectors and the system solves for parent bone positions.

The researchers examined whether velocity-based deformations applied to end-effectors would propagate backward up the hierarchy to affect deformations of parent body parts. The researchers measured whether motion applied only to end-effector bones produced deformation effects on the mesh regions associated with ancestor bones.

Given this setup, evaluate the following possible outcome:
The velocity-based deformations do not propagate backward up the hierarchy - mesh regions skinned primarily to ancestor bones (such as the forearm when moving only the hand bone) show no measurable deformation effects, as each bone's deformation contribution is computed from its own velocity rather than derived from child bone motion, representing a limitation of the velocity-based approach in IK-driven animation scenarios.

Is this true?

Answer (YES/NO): YES